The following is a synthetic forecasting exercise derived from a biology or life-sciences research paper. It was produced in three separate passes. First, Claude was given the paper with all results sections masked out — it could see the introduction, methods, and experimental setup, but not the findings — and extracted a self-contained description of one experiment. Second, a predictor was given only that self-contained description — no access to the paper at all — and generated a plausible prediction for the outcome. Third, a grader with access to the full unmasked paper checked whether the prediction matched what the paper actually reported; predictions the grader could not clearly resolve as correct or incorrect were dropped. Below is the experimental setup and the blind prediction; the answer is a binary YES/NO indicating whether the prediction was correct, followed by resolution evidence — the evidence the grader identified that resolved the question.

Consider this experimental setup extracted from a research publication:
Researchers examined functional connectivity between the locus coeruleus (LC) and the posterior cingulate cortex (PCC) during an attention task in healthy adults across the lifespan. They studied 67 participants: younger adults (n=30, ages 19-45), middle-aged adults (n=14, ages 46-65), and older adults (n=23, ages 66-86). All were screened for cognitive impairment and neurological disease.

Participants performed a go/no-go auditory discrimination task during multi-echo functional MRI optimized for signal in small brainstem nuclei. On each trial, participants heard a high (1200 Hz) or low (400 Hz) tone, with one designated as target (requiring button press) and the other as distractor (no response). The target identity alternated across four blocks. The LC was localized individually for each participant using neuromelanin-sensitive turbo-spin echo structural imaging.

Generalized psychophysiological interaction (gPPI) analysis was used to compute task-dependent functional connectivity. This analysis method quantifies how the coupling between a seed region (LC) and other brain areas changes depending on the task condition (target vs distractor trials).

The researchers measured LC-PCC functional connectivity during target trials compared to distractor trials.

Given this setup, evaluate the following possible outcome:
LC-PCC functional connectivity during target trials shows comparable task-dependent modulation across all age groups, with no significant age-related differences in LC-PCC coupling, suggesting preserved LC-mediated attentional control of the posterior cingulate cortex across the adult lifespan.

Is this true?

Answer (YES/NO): NO